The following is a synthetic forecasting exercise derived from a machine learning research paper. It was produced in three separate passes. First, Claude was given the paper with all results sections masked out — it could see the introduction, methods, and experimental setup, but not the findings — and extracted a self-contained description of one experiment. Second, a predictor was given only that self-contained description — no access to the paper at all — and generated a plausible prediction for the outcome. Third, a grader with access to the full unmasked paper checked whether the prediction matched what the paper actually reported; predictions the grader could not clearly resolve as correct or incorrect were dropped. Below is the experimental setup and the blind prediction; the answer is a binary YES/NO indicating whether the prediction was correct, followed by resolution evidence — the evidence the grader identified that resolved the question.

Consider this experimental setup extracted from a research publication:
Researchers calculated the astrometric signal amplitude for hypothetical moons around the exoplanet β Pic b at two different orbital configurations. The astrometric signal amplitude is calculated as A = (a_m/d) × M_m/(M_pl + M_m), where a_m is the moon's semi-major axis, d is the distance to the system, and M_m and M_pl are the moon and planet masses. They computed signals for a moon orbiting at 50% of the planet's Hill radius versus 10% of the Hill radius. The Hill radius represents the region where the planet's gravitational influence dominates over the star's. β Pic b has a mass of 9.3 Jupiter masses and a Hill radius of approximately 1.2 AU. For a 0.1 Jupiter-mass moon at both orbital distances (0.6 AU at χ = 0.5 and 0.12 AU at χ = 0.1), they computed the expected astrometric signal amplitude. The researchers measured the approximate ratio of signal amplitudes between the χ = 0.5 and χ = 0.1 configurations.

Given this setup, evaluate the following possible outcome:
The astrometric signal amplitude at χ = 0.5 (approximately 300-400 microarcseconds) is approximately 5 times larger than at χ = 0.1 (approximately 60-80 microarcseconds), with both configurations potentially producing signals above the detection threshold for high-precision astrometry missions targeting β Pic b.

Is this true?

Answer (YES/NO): YES